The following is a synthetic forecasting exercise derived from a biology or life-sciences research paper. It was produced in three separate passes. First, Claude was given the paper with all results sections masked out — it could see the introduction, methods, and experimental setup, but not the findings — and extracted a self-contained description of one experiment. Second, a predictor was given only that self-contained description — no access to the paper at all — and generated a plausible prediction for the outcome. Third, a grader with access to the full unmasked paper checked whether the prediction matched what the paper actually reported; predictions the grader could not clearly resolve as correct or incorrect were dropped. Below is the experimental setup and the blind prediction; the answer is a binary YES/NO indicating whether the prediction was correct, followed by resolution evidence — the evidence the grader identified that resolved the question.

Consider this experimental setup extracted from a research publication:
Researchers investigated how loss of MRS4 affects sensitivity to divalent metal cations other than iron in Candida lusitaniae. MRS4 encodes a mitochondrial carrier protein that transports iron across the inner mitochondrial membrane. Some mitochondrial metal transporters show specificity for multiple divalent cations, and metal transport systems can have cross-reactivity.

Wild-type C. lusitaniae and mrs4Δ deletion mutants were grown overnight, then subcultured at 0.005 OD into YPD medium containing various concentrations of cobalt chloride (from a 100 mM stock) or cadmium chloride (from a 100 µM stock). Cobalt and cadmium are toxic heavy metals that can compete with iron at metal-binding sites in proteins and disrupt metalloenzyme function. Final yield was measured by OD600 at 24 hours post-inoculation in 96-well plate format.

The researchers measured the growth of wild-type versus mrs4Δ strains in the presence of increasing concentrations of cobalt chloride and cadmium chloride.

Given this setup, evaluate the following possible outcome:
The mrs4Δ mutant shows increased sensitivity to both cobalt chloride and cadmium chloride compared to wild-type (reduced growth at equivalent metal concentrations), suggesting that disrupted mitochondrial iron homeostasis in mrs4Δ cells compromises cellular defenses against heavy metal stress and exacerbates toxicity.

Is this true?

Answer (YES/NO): NO